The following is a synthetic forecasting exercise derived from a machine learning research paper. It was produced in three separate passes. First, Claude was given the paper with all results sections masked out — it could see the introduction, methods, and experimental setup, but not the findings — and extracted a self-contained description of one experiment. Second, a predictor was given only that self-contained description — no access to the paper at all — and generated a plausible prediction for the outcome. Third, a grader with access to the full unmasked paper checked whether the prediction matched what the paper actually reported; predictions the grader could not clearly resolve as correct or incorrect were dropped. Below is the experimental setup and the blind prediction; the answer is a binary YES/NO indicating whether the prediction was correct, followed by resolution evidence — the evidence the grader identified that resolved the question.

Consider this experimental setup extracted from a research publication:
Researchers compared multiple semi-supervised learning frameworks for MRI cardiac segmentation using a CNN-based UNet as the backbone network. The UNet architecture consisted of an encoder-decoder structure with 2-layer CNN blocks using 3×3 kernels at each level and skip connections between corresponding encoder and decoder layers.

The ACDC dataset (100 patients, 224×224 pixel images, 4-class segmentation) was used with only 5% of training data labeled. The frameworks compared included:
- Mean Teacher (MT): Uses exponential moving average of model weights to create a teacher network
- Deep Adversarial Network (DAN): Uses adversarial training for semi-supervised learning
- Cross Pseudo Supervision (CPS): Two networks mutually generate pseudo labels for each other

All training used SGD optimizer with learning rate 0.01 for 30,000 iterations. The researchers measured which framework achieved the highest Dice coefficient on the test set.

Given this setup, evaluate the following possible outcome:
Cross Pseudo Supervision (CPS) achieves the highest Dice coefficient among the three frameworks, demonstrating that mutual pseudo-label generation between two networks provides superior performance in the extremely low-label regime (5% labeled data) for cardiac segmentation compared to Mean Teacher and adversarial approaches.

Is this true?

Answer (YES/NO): YES